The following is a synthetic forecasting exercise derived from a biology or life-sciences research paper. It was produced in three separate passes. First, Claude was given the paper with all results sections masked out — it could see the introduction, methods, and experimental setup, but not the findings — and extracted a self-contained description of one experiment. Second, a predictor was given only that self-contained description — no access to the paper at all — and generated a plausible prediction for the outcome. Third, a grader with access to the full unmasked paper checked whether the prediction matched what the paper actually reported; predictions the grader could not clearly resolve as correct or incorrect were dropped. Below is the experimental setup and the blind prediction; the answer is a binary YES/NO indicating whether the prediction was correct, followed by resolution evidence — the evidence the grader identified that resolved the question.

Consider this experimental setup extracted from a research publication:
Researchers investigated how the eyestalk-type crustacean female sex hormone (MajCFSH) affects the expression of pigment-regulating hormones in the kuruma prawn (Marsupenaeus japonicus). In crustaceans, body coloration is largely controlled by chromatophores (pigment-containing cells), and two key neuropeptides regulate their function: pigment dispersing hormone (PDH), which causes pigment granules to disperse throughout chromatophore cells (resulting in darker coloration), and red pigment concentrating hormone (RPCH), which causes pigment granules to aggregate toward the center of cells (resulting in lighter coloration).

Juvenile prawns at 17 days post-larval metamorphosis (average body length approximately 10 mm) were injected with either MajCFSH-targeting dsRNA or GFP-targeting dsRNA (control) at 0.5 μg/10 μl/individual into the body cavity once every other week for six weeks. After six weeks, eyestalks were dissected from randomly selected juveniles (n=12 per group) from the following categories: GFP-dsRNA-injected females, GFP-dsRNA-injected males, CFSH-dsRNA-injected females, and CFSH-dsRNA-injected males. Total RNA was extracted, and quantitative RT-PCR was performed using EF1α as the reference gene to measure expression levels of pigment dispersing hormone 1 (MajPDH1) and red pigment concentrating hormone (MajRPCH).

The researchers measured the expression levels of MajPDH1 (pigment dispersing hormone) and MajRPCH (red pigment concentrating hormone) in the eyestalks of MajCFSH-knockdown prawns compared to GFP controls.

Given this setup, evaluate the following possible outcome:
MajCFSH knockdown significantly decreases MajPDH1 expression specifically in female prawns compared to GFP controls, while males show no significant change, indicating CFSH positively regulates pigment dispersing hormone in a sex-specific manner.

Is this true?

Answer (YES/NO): NO